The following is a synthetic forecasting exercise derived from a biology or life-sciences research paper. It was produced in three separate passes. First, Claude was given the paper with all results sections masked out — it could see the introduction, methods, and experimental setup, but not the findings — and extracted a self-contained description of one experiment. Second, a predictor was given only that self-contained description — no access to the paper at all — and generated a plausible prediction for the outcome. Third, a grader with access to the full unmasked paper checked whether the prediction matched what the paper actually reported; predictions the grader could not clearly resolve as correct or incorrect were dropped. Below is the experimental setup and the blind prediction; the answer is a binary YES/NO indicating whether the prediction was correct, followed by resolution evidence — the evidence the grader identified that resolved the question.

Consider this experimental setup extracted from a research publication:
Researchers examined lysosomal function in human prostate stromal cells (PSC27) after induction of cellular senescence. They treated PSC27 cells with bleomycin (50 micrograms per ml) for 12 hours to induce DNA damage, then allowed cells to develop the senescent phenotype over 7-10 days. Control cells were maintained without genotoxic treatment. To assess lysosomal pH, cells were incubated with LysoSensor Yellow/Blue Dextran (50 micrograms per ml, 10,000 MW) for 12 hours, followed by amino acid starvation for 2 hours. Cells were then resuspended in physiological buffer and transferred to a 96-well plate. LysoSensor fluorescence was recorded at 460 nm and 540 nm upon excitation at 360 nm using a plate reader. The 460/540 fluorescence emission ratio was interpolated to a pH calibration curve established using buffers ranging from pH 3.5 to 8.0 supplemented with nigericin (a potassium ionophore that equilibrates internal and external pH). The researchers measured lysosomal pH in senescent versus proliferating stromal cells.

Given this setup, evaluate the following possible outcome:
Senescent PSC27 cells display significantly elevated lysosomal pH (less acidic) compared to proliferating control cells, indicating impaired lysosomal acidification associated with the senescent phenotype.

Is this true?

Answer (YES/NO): YES